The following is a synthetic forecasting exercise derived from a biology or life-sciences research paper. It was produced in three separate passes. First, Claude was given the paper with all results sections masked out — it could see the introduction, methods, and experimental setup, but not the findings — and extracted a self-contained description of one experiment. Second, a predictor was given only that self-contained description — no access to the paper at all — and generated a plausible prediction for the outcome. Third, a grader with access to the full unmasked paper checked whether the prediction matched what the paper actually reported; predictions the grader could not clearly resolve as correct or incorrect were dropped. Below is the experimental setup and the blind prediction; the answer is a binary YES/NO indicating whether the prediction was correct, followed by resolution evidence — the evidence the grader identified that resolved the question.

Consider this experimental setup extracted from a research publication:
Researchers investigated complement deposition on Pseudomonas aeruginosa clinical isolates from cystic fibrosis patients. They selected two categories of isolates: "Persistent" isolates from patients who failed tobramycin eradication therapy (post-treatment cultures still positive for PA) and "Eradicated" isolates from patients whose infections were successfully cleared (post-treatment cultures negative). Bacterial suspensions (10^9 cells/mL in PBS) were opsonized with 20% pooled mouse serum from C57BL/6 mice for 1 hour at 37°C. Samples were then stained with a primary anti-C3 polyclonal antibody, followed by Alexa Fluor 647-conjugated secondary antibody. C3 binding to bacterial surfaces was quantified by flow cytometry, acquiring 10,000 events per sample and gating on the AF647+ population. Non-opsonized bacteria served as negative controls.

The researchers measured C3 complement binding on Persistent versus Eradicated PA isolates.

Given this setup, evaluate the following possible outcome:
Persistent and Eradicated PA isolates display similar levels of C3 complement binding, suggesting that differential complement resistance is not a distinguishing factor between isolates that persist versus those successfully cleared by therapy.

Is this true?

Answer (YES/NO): NO